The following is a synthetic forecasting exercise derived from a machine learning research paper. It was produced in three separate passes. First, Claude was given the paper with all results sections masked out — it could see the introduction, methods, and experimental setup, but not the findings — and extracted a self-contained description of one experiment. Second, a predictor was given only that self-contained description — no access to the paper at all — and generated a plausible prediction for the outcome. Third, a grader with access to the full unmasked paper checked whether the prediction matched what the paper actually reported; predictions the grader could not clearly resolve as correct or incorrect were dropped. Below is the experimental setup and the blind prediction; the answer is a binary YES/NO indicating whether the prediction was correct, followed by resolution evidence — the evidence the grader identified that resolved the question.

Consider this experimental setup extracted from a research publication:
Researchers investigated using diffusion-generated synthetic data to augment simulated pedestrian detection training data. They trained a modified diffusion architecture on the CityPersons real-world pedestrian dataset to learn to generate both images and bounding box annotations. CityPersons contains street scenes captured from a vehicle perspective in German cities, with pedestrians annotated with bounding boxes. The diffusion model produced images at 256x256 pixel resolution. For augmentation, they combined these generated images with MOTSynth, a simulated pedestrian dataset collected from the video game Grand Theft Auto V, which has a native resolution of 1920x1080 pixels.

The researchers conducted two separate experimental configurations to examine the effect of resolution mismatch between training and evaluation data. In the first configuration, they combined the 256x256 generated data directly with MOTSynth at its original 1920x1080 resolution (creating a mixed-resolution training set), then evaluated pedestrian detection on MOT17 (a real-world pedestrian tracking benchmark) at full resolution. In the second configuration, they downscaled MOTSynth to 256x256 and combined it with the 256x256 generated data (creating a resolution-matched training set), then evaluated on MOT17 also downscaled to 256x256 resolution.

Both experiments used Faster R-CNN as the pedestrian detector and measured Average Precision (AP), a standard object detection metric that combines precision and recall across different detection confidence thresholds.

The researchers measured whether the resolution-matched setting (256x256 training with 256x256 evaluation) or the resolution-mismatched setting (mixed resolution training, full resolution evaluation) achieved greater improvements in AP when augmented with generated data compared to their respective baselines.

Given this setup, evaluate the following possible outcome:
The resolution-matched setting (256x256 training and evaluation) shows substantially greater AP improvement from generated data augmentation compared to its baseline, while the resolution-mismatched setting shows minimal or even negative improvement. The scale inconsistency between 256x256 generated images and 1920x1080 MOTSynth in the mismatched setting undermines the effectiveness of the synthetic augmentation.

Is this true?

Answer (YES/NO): NO